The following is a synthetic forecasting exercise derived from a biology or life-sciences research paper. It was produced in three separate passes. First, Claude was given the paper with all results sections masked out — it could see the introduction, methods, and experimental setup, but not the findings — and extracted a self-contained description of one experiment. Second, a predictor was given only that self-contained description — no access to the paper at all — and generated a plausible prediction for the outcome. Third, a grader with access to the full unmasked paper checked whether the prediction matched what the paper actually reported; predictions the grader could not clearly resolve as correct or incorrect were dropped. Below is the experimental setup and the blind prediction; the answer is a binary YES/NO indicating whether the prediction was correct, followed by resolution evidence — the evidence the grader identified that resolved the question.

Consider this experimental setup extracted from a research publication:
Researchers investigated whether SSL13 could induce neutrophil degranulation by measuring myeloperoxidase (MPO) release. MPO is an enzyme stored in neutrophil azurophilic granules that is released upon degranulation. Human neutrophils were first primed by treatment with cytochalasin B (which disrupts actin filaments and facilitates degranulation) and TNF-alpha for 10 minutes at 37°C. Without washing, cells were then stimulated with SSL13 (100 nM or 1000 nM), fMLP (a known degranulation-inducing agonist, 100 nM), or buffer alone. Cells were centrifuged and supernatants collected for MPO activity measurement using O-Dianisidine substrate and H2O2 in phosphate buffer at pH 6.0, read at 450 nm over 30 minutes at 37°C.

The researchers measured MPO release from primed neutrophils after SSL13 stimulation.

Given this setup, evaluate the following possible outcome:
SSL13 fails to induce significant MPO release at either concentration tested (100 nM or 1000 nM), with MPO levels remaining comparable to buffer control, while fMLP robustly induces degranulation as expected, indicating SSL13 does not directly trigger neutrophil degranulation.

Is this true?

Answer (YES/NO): NO